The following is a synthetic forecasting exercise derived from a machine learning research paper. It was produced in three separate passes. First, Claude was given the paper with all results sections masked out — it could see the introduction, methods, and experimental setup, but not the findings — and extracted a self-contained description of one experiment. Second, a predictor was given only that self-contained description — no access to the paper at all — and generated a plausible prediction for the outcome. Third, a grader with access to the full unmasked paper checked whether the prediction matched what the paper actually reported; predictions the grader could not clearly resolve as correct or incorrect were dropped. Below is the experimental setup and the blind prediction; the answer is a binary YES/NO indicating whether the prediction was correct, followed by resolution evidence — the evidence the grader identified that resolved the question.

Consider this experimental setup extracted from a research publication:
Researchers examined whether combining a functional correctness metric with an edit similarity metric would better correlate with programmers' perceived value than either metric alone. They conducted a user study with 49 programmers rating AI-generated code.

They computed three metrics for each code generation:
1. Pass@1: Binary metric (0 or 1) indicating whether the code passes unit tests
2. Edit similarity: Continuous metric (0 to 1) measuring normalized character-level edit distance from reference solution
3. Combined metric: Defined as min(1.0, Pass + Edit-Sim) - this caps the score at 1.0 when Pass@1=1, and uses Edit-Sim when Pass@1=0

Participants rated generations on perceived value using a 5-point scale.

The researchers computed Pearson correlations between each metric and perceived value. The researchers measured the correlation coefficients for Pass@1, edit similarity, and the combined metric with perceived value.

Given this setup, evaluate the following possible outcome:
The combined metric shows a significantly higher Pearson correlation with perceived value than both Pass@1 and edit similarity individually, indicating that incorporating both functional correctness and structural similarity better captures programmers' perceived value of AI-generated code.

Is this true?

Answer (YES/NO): YES